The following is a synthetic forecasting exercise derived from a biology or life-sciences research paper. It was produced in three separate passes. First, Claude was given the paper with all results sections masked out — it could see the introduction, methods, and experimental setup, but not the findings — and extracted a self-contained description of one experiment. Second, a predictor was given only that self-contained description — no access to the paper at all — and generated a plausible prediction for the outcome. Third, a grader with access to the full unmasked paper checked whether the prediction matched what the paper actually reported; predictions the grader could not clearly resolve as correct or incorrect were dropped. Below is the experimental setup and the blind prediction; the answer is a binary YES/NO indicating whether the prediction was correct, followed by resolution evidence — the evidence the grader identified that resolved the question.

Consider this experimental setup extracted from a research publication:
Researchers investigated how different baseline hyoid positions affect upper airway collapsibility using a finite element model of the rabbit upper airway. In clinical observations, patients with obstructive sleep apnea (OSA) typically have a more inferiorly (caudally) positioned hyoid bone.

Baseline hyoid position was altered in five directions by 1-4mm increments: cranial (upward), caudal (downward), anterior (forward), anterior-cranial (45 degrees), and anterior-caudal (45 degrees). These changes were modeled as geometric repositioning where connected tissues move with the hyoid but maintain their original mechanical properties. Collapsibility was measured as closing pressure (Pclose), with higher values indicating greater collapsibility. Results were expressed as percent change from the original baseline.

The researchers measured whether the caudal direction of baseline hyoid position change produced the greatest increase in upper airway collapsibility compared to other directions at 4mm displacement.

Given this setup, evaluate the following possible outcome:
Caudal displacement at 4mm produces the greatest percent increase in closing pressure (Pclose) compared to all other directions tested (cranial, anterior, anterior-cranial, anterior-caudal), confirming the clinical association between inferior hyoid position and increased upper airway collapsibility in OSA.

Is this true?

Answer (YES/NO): NO